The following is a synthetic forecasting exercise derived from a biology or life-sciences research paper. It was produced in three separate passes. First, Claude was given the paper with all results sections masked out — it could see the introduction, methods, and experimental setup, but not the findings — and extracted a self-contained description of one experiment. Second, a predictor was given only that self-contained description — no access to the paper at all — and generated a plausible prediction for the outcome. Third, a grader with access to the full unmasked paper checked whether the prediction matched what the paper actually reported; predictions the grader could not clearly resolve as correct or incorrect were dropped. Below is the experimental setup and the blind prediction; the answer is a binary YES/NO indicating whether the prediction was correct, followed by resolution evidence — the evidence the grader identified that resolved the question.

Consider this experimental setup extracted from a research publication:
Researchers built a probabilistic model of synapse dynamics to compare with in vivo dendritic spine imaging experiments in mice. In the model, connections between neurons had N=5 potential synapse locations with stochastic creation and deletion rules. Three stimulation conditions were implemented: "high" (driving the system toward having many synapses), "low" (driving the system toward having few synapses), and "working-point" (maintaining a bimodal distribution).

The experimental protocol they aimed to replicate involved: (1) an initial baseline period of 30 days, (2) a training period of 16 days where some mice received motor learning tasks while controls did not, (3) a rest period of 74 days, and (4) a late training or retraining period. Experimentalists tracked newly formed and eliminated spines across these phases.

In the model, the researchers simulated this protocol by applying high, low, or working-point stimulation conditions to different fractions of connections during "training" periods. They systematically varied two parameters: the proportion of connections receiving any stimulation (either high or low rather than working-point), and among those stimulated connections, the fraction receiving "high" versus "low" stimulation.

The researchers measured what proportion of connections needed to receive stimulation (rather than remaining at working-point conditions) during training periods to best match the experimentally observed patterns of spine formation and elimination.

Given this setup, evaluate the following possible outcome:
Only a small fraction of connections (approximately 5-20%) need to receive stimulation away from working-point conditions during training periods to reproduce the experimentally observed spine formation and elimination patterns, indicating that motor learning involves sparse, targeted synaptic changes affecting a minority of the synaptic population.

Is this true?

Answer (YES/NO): YES